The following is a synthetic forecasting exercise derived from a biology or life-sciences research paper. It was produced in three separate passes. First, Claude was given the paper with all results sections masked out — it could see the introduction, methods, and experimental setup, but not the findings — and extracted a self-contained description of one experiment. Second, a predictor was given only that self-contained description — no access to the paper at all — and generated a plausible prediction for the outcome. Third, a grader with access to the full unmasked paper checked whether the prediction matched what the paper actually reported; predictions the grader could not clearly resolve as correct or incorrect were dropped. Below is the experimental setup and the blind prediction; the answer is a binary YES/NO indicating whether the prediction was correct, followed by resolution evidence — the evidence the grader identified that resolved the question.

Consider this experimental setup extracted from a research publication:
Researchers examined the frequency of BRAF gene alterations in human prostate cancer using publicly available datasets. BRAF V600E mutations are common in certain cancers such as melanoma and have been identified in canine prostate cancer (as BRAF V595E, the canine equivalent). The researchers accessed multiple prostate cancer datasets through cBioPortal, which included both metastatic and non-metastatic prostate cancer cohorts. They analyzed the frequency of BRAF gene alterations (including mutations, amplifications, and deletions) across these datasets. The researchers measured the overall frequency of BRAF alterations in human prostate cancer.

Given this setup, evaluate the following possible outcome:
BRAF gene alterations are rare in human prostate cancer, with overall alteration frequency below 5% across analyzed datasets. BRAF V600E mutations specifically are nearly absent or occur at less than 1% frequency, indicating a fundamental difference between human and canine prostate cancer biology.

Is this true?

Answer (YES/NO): NO